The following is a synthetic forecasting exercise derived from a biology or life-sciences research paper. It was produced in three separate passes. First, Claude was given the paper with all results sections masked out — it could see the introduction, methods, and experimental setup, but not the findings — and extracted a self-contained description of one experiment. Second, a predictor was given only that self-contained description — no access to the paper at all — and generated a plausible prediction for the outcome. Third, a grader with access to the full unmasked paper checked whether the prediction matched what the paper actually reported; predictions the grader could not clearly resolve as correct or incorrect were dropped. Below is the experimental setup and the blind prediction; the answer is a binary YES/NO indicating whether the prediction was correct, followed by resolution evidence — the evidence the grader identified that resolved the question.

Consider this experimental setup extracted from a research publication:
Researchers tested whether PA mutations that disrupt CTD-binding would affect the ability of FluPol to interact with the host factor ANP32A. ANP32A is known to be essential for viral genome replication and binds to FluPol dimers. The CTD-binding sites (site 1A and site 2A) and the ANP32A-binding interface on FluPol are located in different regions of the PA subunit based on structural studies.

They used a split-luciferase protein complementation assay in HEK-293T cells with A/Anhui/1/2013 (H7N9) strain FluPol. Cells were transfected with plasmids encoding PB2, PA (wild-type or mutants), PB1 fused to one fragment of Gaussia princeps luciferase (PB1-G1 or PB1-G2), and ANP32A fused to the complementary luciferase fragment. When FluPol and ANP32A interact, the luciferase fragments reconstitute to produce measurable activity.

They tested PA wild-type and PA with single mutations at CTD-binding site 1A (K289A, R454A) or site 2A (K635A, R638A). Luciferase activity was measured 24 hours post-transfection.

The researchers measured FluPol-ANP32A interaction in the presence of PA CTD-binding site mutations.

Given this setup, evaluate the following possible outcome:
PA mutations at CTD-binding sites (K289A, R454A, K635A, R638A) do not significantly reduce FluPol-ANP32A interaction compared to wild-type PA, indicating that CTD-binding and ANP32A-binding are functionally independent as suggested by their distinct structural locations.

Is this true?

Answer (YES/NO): NO